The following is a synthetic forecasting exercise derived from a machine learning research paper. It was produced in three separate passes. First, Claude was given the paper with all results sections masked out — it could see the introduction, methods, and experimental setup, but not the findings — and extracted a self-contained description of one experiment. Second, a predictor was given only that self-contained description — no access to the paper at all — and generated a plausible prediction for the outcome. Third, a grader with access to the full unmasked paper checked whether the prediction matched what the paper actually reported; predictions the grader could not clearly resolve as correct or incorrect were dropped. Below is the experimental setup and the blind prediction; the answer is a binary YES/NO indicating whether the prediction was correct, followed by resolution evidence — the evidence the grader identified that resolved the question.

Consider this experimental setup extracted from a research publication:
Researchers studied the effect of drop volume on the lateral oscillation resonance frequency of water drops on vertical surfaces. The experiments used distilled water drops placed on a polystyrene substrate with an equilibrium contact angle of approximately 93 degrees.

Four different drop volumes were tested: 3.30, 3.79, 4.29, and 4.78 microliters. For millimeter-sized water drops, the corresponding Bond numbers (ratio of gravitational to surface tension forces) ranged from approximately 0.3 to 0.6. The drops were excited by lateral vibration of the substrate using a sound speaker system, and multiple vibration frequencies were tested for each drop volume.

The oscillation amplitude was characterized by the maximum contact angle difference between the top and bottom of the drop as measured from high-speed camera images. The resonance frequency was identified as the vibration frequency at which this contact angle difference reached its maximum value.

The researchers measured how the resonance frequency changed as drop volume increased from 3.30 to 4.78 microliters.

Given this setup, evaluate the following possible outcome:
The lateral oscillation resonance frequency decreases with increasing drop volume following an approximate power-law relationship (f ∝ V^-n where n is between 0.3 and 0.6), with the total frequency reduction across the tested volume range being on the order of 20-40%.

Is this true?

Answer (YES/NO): NO